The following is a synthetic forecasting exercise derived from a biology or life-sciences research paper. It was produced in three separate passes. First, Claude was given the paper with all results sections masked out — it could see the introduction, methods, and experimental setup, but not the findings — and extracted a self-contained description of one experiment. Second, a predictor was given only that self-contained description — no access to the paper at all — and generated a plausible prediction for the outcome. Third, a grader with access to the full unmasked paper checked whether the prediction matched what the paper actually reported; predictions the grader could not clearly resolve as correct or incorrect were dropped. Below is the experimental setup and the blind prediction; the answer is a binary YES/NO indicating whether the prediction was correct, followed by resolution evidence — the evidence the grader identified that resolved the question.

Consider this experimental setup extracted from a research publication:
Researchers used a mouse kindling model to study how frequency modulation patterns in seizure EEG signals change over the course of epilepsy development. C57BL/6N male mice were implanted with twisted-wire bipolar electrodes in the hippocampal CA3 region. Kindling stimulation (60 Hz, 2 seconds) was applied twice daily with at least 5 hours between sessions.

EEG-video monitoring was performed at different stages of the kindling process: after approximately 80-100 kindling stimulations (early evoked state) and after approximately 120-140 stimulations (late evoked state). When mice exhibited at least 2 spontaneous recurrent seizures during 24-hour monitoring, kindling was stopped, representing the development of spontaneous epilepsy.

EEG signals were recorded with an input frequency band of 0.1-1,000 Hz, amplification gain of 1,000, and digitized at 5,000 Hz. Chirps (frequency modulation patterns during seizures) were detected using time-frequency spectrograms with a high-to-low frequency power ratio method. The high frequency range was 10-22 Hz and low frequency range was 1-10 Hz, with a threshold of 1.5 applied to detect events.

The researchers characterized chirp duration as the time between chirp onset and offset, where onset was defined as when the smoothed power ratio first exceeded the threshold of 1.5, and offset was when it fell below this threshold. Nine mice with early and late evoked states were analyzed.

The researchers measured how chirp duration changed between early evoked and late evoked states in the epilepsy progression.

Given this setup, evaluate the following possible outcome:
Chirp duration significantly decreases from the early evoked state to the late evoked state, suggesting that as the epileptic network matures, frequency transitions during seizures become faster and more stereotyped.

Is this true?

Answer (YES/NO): NO